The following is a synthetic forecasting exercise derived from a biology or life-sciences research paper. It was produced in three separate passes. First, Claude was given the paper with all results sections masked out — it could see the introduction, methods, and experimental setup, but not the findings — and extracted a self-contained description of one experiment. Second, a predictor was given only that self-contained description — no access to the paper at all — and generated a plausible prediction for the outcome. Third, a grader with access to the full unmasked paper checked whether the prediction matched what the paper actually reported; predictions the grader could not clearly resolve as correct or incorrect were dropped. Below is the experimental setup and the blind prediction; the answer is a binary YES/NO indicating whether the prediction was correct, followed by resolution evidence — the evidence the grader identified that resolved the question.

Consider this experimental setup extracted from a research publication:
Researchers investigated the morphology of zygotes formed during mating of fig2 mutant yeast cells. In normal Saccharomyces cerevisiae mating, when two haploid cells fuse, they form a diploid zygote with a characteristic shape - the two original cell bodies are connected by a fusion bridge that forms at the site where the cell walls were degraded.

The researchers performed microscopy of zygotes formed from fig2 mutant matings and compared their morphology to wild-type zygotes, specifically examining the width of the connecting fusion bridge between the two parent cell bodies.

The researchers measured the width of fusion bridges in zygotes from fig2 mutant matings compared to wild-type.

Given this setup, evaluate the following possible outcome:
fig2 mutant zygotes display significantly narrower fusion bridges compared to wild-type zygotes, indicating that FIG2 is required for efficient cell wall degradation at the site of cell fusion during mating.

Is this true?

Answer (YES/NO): YES